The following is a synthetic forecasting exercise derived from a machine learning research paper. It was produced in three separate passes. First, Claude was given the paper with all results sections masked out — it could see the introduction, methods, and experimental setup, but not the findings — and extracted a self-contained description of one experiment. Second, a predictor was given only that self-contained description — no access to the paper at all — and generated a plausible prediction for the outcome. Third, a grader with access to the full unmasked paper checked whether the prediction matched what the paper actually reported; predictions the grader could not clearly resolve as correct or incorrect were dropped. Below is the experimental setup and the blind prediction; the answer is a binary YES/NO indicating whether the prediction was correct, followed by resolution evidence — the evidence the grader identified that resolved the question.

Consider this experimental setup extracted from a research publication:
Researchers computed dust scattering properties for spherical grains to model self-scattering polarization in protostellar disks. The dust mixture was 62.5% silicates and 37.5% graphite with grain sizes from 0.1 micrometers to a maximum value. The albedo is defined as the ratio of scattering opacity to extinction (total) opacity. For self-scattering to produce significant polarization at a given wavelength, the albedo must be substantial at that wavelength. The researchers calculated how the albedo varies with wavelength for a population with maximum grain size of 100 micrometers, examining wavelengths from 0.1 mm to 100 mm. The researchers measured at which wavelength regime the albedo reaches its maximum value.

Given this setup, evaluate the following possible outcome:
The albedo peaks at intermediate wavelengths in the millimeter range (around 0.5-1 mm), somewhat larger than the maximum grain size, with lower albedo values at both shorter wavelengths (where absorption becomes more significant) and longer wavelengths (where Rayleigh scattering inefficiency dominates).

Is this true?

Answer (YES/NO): YES